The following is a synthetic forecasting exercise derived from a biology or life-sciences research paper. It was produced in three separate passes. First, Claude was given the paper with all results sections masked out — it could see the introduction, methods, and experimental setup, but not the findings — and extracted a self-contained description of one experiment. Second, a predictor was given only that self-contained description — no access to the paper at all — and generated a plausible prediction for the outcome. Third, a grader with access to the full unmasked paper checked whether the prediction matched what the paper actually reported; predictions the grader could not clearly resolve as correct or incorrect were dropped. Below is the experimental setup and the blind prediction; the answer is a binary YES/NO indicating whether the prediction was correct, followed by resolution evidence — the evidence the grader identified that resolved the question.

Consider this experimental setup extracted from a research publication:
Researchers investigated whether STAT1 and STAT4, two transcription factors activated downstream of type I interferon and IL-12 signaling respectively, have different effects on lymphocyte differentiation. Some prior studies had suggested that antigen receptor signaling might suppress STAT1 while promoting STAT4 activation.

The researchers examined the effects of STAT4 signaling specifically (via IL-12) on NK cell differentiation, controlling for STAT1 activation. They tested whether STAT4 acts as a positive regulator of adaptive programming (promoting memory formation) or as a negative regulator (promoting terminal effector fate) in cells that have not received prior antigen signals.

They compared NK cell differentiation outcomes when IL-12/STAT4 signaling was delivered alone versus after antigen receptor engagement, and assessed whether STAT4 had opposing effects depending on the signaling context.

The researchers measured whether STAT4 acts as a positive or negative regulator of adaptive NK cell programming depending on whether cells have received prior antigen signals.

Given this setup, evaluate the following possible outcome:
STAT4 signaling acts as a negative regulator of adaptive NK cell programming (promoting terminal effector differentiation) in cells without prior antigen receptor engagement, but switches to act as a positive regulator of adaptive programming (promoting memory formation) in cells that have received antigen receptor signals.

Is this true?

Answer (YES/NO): YES